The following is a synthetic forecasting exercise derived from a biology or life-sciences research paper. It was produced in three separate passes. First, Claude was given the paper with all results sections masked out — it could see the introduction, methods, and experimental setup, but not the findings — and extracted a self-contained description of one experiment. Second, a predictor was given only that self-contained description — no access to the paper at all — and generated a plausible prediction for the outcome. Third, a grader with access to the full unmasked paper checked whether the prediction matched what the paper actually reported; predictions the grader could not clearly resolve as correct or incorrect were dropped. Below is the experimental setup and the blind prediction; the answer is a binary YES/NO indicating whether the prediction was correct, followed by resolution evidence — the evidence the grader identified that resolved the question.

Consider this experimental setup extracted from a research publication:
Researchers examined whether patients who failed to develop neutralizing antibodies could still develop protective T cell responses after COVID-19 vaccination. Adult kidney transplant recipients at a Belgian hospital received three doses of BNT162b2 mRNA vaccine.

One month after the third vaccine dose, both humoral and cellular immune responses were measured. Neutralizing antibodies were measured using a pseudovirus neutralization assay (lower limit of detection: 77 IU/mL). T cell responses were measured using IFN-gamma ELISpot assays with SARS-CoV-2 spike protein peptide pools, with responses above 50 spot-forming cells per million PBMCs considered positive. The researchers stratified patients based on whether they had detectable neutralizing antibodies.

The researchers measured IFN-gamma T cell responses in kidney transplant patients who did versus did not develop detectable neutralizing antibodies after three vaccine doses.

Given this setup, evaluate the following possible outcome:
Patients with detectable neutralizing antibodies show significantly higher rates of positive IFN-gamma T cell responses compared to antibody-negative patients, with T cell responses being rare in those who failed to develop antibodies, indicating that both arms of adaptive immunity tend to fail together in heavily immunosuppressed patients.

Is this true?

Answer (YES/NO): NO